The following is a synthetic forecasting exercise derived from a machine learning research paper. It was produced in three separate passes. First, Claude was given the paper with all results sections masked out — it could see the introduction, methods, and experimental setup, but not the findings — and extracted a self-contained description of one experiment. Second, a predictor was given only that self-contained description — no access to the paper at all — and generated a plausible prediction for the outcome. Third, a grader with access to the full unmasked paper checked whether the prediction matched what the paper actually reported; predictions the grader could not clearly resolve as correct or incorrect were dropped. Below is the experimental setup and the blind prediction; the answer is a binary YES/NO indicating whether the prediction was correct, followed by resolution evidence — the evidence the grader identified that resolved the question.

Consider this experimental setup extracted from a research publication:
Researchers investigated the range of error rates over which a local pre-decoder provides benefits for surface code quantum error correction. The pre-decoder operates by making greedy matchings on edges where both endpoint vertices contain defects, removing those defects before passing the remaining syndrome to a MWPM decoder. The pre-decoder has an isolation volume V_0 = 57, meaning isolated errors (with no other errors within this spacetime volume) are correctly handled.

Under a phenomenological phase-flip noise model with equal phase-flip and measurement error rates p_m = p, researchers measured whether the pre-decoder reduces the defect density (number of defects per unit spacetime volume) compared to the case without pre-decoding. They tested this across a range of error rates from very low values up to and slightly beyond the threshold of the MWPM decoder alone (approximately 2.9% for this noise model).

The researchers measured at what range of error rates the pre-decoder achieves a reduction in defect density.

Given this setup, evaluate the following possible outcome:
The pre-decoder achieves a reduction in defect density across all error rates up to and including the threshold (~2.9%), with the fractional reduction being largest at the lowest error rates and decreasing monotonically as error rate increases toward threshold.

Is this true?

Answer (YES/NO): NO